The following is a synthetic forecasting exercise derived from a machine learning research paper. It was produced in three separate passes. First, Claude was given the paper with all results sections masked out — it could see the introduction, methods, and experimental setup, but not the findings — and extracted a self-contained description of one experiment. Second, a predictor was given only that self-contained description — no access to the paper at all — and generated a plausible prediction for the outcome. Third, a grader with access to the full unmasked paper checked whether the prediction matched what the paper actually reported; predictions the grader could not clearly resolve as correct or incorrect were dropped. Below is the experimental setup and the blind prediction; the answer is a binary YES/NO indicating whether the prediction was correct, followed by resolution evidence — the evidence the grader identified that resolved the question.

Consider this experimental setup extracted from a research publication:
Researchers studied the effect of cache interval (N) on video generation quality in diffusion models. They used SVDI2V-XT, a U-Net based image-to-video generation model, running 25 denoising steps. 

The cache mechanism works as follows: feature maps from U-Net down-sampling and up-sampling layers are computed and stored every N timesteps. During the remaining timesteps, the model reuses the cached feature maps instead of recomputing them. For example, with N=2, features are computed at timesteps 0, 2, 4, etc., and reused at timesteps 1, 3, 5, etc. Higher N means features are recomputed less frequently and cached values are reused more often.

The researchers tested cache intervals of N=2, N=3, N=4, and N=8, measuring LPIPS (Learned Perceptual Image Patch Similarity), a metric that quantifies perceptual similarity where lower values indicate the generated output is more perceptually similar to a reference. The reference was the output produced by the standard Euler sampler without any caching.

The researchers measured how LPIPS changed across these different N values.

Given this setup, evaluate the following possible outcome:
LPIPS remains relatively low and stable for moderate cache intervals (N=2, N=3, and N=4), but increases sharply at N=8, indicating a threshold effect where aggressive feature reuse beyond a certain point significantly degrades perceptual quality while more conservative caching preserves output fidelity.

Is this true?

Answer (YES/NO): YES